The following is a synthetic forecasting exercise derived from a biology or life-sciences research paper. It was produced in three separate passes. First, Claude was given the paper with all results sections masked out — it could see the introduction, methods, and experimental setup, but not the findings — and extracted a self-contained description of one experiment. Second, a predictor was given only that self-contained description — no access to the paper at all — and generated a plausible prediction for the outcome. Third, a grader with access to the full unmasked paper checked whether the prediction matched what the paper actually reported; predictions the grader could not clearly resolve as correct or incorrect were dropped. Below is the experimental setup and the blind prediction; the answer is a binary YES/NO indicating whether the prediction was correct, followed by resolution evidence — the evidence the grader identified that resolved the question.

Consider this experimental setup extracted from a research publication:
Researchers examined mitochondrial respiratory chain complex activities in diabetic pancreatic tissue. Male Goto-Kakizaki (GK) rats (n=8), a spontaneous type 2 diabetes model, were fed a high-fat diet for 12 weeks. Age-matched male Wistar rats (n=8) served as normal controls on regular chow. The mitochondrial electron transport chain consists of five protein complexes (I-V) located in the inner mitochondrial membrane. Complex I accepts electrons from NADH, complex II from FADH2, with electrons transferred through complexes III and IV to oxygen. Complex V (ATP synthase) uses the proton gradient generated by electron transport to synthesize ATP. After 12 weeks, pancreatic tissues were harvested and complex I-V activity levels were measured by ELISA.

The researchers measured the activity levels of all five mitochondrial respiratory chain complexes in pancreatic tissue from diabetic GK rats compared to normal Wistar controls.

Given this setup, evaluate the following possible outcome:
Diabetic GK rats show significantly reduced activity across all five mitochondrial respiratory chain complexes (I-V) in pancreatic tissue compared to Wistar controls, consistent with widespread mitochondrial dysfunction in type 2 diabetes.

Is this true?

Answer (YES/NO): NO